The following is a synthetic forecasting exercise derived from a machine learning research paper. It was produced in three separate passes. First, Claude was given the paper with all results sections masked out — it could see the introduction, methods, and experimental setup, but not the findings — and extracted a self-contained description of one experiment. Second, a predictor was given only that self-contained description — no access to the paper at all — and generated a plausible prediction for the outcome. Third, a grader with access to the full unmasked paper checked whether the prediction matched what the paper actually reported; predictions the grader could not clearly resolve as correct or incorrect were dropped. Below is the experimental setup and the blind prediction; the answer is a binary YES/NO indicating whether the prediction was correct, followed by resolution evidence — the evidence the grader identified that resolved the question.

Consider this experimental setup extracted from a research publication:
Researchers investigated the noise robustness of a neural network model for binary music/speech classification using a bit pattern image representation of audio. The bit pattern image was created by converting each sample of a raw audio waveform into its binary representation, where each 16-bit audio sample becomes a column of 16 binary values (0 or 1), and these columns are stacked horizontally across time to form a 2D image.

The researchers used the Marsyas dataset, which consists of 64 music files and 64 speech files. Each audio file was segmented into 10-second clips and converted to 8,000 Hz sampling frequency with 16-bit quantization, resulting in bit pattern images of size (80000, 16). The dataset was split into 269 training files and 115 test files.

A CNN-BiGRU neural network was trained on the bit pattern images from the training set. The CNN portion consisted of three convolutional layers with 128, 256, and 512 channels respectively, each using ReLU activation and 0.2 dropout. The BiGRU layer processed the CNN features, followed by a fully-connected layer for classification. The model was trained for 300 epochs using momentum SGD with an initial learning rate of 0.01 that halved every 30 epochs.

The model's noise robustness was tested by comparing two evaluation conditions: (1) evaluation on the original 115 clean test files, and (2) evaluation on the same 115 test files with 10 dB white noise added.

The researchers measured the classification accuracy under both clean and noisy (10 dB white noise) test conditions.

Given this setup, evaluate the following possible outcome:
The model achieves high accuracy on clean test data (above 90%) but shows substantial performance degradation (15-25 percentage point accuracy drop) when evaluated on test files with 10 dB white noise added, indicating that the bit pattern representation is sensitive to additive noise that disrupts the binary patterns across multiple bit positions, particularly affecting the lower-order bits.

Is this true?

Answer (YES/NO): NO